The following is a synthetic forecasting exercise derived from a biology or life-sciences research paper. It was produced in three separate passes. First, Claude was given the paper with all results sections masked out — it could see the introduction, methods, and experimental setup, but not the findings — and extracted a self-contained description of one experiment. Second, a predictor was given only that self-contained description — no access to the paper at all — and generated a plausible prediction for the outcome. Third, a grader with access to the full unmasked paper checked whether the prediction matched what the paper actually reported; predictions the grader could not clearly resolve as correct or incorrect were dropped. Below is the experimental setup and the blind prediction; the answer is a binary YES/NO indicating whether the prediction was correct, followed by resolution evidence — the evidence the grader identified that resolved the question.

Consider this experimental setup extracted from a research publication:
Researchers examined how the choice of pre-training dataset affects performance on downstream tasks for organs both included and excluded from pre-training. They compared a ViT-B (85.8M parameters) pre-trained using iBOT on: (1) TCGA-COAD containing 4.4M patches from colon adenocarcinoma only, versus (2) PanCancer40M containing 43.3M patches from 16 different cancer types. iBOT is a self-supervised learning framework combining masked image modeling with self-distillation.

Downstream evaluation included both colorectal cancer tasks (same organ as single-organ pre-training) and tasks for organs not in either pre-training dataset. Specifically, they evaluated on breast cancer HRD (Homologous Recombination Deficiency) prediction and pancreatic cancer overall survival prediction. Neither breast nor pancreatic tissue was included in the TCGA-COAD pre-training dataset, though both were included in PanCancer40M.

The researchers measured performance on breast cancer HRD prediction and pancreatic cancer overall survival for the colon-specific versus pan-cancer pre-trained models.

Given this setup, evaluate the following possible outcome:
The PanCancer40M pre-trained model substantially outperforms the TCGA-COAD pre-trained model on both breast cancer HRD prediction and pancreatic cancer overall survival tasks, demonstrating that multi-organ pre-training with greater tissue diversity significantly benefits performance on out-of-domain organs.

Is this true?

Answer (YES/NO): YES